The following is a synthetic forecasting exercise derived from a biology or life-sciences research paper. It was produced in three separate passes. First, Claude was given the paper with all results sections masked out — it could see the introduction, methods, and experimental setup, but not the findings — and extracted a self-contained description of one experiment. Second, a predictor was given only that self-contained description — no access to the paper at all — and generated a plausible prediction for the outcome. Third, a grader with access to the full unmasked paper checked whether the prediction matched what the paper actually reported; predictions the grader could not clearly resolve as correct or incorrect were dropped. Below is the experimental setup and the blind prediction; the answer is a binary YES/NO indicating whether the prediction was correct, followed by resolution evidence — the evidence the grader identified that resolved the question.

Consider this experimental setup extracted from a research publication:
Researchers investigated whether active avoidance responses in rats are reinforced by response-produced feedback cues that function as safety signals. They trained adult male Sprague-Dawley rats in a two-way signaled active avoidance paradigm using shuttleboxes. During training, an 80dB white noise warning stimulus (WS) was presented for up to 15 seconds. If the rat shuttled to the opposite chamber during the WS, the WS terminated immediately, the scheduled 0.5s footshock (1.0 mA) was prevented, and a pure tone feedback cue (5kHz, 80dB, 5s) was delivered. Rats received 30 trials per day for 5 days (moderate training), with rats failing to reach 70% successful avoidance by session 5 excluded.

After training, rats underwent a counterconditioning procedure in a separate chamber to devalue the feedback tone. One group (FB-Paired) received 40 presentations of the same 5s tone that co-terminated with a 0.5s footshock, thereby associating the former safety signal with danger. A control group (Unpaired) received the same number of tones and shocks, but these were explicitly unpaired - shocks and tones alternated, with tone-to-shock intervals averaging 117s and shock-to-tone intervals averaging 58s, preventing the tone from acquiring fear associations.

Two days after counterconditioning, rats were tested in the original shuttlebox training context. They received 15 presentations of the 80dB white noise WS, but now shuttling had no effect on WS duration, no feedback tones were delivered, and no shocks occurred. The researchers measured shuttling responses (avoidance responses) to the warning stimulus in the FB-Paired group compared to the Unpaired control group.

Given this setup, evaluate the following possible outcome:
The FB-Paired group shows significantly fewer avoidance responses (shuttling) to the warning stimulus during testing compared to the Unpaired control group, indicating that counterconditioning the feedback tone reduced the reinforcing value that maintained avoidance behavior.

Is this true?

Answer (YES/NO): YES